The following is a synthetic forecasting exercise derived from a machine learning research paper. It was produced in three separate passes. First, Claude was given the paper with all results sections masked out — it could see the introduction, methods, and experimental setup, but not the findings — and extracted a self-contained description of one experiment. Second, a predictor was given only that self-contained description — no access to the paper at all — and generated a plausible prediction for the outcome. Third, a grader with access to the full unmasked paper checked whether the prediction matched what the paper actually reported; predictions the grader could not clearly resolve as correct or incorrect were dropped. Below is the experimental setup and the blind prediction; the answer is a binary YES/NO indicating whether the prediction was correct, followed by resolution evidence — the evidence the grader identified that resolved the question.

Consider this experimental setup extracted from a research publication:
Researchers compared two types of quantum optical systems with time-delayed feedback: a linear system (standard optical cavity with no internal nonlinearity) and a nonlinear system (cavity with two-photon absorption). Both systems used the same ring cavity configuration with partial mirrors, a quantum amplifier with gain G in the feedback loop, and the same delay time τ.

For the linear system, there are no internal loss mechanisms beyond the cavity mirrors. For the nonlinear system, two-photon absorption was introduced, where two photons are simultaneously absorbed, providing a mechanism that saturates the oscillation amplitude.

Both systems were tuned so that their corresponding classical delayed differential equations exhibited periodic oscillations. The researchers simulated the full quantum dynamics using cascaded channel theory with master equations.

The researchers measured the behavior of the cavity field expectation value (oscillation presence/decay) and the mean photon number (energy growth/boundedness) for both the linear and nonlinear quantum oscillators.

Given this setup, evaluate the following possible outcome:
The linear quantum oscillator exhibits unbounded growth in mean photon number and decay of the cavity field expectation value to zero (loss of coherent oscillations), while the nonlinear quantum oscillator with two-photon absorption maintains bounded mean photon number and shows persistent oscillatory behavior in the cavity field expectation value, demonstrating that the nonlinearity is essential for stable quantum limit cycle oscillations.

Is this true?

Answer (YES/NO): NO